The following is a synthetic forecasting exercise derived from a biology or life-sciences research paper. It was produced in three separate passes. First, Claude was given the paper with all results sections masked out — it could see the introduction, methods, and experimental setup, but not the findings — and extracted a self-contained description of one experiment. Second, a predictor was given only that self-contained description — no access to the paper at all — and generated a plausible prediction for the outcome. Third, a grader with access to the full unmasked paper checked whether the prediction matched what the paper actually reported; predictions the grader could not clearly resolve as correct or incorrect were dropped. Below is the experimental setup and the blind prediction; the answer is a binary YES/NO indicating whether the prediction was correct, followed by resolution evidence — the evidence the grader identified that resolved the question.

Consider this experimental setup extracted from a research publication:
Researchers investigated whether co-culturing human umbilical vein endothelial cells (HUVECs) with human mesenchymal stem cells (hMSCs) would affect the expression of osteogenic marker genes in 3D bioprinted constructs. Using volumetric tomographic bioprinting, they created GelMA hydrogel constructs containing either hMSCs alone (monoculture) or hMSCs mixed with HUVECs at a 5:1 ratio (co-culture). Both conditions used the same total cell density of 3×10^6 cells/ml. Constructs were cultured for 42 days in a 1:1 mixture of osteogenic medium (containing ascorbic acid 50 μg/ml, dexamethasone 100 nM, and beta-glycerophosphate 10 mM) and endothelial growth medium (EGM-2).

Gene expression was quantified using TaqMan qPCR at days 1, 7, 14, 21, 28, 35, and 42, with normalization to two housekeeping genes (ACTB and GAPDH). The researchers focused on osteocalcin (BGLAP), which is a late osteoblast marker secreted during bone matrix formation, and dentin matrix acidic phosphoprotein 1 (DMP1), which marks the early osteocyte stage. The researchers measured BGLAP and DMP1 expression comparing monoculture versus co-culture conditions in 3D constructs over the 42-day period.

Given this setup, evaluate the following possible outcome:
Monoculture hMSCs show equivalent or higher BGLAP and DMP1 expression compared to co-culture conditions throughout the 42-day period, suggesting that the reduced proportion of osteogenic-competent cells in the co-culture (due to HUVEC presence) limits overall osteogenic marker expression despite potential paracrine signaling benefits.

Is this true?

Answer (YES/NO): NO